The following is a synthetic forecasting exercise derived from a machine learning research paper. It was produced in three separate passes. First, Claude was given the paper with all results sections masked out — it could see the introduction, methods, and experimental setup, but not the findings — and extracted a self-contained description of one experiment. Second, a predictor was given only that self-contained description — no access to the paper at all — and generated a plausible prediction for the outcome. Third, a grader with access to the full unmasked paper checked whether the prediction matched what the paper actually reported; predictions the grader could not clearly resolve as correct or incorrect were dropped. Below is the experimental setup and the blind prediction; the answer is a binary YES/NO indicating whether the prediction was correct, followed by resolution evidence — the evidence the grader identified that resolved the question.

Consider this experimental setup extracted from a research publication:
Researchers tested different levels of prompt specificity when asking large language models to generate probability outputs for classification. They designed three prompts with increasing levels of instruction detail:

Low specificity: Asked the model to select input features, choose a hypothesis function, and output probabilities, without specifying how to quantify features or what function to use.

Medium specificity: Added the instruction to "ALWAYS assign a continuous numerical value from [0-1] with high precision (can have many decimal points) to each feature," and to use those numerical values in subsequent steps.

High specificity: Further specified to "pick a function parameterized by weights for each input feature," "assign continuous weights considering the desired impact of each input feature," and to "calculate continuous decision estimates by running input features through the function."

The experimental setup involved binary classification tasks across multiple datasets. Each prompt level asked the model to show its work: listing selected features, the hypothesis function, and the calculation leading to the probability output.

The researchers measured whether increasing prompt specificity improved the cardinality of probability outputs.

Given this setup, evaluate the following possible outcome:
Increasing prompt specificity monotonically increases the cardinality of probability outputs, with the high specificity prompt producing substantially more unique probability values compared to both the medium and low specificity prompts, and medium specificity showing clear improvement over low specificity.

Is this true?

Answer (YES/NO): YES